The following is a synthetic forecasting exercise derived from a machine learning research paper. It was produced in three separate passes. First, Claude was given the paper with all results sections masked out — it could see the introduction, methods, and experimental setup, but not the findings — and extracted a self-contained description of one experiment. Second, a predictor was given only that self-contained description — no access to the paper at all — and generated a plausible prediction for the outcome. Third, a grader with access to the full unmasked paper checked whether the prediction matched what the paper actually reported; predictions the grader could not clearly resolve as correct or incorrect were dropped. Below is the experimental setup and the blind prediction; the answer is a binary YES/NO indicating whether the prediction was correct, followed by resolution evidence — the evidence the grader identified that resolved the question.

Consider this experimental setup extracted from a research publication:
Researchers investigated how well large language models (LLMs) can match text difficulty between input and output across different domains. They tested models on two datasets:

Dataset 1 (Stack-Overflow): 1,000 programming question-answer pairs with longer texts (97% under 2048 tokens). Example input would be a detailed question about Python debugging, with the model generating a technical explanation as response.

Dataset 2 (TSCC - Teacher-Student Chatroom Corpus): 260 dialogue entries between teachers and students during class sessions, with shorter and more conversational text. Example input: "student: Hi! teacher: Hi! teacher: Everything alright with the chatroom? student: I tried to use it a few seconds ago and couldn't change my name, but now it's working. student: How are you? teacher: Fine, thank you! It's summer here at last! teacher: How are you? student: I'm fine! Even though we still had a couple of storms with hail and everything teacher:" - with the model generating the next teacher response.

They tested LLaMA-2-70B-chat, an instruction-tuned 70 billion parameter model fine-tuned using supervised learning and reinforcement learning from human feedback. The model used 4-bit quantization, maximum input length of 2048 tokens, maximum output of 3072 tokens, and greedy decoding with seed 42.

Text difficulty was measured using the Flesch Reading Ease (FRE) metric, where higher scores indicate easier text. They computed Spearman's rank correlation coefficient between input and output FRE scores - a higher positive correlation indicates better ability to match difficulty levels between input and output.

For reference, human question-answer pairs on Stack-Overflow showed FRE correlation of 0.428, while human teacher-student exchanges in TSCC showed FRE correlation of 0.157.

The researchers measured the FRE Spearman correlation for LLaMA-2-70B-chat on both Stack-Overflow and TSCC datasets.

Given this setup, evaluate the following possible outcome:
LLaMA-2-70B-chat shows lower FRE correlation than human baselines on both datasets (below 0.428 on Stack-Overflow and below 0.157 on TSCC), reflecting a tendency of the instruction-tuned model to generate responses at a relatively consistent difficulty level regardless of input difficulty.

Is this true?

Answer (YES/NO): NO